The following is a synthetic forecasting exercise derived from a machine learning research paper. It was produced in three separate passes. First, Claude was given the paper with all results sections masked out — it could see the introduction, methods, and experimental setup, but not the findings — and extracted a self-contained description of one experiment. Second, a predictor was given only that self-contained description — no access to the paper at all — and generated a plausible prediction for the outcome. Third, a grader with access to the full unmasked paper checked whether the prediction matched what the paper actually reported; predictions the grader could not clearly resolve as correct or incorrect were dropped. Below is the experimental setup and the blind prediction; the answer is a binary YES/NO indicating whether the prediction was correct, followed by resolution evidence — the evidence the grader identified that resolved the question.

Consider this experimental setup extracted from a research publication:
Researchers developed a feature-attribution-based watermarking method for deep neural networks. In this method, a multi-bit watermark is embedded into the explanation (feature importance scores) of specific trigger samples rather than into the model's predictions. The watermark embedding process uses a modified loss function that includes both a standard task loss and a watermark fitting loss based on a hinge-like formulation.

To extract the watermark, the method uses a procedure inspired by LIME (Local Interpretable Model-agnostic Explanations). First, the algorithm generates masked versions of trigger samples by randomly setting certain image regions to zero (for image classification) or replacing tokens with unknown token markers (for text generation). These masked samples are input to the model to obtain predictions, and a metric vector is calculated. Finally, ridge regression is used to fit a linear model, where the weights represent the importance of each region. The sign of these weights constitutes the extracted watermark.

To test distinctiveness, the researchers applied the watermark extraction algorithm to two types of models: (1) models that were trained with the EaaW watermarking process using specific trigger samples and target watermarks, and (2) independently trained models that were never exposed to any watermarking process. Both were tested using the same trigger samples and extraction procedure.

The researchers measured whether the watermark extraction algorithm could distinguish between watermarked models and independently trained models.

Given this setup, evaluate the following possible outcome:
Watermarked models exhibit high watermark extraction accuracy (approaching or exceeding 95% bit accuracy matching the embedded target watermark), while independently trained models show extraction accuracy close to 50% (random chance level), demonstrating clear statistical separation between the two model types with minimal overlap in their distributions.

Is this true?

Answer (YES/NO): YES